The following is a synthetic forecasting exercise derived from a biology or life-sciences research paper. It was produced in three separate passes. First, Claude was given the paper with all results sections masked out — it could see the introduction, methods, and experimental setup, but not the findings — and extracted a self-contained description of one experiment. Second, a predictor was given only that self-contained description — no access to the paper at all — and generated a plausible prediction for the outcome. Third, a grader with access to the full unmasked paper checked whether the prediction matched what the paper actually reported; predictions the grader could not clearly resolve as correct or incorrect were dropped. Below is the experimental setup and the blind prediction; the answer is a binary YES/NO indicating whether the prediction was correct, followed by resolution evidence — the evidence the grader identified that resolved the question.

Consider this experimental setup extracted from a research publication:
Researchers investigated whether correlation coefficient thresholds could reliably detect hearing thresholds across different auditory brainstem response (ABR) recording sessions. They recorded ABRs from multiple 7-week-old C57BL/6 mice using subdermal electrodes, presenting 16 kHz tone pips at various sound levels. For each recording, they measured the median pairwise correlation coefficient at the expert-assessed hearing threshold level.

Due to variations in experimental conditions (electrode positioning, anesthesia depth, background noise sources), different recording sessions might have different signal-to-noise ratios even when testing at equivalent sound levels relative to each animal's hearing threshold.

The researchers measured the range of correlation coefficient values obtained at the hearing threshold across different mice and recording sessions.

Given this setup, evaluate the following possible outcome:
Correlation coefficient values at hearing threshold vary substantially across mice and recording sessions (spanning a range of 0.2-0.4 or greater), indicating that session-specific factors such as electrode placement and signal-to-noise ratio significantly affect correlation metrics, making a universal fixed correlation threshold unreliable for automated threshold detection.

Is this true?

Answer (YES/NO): NO